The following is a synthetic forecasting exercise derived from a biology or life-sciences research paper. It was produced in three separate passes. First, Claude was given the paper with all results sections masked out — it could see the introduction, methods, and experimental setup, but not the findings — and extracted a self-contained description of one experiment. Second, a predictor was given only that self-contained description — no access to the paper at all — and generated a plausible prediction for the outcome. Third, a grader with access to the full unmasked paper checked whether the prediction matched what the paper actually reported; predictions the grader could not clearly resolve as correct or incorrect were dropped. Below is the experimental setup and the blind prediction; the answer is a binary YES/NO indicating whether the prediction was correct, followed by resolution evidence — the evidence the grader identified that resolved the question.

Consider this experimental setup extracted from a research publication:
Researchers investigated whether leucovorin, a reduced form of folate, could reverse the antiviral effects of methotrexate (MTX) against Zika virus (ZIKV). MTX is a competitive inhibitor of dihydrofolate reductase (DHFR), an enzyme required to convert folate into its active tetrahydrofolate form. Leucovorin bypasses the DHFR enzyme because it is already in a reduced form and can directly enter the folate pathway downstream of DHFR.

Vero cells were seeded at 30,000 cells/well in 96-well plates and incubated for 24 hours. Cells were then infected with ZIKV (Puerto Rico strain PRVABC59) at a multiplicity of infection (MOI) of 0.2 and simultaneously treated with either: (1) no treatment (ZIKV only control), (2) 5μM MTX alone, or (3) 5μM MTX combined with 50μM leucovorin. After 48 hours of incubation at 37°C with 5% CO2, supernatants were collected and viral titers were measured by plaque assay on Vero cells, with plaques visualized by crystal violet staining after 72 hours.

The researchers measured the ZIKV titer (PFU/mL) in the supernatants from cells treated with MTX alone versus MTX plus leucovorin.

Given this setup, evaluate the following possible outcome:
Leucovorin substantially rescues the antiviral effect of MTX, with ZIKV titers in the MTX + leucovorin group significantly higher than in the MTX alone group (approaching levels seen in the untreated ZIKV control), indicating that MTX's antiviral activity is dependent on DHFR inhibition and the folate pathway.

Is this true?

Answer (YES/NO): YES